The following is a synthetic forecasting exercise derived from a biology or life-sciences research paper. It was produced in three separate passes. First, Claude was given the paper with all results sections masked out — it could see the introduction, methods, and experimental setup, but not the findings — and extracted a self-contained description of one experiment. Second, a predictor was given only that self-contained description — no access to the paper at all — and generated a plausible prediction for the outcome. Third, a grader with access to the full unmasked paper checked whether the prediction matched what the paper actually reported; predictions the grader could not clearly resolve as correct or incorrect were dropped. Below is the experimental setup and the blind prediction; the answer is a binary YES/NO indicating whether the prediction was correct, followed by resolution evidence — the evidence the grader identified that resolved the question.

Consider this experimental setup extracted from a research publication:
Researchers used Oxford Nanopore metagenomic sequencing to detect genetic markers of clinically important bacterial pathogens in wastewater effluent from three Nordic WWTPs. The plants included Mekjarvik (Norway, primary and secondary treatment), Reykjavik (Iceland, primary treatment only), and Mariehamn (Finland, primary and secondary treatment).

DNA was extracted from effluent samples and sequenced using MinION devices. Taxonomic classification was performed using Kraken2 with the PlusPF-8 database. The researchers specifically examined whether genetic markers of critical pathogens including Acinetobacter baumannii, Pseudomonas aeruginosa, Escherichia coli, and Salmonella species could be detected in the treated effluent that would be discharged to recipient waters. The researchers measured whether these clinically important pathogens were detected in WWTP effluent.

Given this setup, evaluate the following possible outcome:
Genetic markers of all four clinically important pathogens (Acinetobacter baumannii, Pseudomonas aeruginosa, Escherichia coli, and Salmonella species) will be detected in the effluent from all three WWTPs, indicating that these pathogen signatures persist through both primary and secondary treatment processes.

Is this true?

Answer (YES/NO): NO